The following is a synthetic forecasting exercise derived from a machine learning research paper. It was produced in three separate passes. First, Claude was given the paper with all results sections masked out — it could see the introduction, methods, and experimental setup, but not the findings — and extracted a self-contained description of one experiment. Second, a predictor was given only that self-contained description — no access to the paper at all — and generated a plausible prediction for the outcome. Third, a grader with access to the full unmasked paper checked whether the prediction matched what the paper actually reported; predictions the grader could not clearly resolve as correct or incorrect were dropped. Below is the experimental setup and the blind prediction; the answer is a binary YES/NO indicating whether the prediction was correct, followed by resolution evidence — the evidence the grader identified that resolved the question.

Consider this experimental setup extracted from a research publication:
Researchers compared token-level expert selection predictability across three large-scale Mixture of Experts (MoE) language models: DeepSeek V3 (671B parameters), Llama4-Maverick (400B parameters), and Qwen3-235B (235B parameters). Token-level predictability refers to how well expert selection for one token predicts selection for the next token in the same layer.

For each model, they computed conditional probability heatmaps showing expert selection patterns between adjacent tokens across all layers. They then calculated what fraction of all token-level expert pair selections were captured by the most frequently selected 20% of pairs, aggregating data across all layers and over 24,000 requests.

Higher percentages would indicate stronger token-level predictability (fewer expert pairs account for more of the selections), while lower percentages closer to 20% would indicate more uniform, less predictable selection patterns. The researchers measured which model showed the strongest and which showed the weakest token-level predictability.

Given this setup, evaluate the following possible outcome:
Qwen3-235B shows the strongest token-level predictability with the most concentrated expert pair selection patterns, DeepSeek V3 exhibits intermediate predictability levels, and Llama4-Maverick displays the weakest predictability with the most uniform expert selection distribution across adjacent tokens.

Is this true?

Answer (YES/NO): NO